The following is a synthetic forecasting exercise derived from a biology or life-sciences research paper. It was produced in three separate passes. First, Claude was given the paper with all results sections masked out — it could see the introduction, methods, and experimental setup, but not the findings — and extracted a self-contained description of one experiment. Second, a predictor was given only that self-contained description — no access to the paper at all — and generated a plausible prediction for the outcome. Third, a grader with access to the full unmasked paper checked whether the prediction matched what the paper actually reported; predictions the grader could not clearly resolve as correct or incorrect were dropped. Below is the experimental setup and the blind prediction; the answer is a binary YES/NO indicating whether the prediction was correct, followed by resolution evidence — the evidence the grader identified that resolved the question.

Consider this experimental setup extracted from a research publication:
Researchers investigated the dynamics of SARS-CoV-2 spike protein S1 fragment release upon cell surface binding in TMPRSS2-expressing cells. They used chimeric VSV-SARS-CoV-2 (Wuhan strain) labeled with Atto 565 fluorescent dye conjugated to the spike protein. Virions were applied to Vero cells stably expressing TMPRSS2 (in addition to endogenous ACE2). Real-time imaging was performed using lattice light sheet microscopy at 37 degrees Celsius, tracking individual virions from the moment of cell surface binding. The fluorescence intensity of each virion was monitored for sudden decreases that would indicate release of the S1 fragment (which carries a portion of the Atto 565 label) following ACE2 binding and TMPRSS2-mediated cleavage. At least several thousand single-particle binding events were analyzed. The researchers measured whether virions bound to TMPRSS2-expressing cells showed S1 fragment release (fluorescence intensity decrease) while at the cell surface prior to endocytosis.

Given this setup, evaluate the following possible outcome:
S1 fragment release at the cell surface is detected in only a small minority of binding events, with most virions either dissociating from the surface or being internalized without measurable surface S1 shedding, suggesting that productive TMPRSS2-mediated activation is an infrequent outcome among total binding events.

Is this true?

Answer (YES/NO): NO